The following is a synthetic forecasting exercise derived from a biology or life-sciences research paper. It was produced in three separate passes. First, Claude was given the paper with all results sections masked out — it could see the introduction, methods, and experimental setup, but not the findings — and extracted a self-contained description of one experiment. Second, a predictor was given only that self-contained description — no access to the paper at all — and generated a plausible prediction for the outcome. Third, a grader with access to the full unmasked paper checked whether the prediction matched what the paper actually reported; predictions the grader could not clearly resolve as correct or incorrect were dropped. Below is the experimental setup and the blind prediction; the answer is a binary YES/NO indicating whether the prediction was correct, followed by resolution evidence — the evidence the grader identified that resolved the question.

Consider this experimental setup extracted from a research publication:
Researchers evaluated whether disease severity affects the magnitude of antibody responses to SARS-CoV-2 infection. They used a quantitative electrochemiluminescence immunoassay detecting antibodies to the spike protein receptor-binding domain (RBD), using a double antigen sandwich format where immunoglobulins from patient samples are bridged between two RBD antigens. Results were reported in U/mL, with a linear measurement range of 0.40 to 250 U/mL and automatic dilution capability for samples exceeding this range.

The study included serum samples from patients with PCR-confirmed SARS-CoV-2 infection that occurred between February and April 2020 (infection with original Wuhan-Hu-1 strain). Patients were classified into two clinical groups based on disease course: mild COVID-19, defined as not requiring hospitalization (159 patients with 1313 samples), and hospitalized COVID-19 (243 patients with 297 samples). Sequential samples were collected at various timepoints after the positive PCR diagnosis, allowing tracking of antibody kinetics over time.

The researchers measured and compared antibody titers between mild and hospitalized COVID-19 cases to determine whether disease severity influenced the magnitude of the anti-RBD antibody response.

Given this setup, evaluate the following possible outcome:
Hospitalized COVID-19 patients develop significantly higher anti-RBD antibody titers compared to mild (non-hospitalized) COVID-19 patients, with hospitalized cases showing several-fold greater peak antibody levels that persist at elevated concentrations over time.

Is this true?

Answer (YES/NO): YES